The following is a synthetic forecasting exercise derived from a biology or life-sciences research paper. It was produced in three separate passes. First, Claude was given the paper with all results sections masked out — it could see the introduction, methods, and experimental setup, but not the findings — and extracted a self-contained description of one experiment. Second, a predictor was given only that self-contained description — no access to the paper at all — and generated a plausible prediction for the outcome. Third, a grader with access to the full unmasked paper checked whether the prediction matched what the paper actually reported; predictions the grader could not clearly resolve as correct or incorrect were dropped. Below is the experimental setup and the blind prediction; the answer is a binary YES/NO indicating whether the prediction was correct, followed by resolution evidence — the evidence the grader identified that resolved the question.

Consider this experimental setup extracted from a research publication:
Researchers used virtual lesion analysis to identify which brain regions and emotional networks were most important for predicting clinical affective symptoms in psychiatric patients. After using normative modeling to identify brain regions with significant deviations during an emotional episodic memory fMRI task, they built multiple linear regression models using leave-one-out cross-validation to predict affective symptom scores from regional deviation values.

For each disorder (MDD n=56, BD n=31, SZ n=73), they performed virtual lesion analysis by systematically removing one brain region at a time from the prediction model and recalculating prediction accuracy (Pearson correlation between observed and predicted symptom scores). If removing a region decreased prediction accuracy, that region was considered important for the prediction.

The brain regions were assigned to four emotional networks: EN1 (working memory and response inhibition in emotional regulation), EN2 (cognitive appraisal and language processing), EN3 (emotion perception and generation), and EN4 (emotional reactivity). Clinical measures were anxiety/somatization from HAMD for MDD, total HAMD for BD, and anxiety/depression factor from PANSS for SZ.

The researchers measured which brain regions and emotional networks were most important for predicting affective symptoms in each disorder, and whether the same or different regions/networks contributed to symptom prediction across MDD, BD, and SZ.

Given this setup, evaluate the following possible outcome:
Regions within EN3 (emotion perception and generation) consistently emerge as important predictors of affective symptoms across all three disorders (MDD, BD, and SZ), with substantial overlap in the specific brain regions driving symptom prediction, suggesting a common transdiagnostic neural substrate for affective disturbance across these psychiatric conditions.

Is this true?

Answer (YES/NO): NO